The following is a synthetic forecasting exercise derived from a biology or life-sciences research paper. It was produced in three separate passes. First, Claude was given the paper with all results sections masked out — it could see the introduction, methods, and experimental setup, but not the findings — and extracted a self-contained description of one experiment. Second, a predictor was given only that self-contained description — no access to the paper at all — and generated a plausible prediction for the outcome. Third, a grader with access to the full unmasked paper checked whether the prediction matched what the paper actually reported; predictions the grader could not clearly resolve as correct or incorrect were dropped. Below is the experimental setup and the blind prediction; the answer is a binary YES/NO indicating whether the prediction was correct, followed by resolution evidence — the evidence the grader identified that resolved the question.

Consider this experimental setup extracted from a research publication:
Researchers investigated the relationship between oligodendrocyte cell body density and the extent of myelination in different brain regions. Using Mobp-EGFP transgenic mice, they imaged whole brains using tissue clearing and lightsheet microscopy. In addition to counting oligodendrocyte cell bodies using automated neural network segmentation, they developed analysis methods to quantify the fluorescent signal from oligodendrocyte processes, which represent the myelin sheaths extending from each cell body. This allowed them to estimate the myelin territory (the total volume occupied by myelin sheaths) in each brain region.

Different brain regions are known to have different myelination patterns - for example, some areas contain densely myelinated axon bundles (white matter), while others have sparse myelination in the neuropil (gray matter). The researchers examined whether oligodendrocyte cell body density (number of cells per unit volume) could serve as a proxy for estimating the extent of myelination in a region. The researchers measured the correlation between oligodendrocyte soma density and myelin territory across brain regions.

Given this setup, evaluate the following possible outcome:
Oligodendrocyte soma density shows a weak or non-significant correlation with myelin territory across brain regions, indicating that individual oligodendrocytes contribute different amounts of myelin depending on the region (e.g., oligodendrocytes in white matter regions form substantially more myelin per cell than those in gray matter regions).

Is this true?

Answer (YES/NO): NO